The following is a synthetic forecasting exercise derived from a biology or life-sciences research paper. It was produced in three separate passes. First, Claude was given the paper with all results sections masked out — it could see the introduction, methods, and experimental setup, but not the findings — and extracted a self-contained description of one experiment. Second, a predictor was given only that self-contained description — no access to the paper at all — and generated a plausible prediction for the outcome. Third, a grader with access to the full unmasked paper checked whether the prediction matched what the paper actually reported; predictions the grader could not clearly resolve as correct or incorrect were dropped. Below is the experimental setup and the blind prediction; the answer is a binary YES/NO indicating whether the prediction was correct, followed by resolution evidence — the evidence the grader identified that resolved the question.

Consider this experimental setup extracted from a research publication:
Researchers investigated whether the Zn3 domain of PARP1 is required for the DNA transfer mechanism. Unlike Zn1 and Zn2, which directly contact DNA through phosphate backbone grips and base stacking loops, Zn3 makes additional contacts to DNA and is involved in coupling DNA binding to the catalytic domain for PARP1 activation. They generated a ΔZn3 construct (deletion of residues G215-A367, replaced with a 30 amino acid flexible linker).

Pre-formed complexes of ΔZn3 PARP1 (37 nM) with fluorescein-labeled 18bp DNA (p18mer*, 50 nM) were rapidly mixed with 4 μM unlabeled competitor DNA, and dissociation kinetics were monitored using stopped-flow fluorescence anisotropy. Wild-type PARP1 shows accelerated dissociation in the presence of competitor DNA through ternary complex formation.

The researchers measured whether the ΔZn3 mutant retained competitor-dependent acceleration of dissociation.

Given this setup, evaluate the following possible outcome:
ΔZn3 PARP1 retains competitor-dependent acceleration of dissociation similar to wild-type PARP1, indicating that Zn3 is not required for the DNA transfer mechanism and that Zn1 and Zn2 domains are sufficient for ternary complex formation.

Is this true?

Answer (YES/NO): YES